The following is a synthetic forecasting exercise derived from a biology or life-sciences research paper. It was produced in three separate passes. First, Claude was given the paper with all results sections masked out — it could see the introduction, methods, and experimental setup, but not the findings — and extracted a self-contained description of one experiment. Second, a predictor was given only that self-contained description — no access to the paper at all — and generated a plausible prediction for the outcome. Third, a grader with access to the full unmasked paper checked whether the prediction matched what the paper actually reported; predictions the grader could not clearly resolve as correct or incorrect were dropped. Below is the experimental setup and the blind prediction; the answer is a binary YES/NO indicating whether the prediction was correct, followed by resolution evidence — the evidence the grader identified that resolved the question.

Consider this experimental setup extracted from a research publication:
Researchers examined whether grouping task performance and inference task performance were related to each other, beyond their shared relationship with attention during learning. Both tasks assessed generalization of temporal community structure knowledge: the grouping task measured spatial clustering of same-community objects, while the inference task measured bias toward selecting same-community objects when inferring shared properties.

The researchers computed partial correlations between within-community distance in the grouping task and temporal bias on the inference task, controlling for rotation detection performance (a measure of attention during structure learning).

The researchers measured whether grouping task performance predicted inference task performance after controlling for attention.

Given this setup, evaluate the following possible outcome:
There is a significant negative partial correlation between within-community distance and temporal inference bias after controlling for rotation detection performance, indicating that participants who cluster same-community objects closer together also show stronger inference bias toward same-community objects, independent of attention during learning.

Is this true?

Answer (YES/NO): NO